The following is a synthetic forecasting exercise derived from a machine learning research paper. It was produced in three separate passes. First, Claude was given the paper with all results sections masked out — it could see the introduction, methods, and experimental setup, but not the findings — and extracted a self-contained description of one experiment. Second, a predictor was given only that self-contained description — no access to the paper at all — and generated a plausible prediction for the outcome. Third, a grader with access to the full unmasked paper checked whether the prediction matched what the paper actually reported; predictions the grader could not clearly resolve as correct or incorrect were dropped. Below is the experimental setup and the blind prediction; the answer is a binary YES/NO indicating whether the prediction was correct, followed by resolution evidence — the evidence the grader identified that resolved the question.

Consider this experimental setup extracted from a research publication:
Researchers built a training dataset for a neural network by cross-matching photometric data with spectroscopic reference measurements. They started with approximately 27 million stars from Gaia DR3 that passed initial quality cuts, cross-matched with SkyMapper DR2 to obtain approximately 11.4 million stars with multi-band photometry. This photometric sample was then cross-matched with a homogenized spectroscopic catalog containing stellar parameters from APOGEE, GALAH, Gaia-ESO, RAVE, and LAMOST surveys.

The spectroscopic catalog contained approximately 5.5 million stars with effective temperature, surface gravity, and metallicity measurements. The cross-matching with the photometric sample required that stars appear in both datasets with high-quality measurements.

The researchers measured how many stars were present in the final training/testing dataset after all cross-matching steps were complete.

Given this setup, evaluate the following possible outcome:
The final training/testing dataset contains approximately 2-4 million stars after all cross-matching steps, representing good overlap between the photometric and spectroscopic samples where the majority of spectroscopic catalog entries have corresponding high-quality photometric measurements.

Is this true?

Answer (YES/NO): NO